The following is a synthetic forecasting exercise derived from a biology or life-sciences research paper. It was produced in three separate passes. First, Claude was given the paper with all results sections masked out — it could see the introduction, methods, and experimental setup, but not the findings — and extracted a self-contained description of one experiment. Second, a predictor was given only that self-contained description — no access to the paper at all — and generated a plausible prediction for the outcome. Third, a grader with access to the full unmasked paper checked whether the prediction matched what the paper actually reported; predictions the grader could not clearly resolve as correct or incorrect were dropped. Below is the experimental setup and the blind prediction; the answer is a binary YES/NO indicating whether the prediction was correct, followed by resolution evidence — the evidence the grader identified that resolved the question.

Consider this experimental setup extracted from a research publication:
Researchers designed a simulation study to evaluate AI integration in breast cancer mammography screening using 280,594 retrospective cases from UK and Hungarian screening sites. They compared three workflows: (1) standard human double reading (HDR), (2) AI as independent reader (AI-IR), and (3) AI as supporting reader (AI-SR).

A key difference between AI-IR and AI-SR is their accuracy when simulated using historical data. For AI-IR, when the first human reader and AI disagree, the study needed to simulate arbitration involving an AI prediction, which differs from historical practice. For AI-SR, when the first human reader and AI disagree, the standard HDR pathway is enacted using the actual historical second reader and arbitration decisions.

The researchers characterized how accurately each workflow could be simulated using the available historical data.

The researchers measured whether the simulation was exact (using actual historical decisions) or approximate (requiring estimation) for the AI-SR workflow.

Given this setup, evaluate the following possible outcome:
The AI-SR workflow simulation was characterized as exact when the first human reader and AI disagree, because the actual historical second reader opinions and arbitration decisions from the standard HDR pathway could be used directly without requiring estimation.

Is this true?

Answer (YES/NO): YES